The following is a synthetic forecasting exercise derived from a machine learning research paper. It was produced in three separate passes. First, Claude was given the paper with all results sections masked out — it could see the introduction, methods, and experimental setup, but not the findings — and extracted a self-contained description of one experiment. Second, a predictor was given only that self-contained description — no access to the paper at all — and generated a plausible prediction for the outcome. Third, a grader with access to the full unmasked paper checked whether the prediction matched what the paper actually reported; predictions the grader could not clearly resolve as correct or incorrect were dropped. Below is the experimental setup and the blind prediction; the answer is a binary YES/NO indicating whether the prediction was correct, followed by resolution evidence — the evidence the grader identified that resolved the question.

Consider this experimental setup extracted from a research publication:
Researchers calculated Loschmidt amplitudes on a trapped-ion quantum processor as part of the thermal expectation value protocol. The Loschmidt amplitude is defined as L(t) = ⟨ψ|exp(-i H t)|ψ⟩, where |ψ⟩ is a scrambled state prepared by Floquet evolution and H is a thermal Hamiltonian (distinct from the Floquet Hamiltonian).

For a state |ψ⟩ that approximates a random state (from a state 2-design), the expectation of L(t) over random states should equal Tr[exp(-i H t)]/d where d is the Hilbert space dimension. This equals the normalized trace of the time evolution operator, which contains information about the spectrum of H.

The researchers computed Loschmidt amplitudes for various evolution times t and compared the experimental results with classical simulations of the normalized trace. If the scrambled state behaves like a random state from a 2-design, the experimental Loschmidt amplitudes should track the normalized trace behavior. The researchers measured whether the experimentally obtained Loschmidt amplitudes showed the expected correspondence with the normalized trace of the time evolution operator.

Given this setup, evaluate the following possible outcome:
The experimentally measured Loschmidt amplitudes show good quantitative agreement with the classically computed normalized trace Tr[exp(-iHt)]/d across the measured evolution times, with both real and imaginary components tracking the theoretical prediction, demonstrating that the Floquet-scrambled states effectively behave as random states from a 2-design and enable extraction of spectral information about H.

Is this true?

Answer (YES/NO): NO